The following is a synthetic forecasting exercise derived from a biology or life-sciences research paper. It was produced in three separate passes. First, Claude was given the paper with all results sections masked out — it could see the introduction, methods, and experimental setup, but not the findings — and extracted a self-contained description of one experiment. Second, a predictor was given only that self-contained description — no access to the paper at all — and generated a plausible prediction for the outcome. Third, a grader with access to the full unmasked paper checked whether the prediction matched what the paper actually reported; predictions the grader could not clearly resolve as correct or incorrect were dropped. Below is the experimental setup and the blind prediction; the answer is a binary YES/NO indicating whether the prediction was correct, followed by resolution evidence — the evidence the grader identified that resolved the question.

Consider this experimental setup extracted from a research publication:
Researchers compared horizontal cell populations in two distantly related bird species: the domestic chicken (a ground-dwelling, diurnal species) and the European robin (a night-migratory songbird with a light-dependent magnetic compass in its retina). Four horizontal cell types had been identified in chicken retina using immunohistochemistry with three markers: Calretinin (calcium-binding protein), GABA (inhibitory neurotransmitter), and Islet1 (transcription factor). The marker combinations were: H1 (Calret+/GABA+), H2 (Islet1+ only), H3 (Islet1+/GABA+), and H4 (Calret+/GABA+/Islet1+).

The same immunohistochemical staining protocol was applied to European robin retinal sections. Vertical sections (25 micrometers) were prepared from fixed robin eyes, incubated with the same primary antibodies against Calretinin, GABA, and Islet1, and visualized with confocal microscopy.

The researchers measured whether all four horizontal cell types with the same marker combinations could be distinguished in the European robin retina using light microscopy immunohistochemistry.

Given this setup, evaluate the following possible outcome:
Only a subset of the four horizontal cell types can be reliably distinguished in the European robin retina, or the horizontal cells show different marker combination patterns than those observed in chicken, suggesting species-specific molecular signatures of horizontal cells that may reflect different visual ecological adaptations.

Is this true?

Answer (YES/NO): NO